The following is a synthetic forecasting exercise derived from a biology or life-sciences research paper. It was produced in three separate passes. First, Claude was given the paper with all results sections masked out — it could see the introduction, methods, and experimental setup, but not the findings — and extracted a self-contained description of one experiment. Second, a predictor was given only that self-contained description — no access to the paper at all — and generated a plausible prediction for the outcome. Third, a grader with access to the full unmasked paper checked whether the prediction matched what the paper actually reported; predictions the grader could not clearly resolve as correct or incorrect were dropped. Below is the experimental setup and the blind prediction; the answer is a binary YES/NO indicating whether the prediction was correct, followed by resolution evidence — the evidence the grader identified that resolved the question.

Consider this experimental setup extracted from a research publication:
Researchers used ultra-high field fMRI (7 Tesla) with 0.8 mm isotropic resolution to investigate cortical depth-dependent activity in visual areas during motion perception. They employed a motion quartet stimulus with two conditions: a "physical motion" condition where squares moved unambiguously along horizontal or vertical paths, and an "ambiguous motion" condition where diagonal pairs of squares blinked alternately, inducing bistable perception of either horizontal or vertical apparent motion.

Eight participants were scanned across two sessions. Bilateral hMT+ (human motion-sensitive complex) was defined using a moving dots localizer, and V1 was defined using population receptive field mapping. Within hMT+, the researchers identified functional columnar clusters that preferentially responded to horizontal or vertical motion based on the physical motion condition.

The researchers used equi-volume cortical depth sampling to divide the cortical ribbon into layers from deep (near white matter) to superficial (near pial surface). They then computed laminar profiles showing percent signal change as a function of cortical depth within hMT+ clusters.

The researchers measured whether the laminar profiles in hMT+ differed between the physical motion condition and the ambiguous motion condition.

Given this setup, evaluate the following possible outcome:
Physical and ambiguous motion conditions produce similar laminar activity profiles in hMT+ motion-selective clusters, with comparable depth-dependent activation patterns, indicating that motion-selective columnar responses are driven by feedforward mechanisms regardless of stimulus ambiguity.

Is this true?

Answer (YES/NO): NO